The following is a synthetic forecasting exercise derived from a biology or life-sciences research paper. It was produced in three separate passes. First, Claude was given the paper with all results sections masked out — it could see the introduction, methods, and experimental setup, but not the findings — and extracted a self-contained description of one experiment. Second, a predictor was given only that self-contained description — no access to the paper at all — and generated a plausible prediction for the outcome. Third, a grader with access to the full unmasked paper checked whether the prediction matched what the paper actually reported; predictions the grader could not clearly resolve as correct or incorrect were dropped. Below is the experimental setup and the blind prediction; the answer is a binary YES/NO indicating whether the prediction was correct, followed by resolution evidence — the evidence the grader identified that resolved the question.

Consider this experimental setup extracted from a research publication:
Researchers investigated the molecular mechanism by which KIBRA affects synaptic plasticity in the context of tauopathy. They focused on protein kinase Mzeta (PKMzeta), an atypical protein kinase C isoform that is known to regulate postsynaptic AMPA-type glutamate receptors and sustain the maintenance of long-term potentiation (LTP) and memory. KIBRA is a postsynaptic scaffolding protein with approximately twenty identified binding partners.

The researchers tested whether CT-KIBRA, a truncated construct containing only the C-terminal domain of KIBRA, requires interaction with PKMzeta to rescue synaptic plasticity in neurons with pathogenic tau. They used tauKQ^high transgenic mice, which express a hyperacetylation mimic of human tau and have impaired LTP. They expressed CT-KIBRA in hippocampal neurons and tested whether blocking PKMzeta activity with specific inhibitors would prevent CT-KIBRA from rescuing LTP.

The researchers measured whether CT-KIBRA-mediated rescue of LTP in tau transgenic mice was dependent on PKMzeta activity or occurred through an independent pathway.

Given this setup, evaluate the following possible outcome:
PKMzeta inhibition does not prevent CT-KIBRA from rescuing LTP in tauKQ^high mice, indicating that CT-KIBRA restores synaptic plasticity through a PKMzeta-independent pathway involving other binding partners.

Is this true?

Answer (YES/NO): NO